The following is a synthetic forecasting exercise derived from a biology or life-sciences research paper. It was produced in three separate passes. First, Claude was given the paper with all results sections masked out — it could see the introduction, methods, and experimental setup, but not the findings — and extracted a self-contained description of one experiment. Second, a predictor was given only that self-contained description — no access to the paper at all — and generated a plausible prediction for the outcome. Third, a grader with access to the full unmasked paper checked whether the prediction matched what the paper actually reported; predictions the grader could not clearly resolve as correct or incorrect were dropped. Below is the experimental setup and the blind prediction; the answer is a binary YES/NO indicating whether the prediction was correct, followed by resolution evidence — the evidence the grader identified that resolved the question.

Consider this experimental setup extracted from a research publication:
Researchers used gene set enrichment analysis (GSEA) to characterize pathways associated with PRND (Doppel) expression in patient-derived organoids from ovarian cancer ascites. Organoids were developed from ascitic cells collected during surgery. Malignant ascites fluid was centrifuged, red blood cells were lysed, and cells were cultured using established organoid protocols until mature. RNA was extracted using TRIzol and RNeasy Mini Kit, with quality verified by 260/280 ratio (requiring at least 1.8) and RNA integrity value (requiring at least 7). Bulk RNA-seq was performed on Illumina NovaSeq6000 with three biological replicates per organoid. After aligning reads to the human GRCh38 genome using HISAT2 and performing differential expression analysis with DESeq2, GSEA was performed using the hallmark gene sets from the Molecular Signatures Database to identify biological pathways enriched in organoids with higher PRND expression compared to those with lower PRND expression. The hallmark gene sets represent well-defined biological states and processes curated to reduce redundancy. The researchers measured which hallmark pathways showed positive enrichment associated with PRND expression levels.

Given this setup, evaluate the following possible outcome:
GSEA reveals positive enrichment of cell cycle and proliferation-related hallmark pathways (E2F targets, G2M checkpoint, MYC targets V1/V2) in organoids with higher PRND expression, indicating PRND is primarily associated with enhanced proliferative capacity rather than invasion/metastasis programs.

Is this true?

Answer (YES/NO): NO